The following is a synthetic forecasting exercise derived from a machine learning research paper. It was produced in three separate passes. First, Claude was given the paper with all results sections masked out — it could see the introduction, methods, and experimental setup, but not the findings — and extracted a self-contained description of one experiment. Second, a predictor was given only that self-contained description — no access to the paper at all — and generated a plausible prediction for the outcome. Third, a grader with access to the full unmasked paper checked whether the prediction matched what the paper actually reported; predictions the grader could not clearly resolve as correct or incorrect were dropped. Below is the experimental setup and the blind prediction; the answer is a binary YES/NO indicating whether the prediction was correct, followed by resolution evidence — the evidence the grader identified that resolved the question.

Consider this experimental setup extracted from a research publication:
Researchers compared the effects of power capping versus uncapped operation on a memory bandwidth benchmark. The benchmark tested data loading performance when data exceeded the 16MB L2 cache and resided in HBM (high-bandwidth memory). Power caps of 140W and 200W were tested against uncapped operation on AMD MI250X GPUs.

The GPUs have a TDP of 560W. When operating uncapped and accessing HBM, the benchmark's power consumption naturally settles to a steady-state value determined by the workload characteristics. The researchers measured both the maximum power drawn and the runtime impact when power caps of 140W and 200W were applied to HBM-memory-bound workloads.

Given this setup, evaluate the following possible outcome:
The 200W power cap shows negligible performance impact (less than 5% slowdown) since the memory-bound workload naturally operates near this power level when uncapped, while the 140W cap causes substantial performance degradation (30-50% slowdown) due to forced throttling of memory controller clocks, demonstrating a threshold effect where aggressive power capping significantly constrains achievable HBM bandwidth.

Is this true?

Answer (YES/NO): NO